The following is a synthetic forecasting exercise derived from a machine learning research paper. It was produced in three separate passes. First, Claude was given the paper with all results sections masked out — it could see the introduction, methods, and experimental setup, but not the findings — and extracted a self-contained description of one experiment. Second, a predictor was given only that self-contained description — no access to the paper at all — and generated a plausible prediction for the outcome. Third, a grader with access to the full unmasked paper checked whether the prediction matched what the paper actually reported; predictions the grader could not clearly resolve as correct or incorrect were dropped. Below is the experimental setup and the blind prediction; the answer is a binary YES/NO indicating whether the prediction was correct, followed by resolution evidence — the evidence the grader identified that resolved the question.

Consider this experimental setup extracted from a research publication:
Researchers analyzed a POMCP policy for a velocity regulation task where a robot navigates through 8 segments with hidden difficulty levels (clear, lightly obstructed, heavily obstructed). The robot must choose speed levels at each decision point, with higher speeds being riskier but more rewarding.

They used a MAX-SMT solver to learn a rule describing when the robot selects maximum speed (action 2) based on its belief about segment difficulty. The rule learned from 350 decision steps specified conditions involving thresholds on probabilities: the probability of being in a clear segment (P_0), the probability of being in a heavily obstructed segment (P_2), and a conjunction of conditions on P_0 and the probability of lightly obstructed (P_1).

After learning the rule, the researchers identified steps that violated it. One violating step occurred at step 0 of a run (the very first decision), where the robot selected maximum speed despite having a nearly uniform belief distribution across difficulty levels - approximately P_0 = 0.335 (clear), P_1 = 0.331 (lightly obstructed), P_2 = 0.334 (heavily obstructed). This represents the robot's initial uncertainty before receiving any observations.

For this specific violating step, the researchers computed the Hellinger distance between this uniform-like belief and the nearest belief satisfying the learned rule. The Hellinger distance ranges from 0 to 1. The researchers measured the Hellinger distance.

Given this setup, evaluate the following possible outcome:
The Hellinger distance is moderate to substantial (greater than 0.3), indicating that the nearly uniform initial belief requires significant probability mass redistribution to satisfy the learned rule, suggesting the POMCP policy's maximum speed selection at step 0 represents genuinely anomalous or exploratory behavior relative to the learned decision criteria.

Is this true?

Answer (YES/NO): NO